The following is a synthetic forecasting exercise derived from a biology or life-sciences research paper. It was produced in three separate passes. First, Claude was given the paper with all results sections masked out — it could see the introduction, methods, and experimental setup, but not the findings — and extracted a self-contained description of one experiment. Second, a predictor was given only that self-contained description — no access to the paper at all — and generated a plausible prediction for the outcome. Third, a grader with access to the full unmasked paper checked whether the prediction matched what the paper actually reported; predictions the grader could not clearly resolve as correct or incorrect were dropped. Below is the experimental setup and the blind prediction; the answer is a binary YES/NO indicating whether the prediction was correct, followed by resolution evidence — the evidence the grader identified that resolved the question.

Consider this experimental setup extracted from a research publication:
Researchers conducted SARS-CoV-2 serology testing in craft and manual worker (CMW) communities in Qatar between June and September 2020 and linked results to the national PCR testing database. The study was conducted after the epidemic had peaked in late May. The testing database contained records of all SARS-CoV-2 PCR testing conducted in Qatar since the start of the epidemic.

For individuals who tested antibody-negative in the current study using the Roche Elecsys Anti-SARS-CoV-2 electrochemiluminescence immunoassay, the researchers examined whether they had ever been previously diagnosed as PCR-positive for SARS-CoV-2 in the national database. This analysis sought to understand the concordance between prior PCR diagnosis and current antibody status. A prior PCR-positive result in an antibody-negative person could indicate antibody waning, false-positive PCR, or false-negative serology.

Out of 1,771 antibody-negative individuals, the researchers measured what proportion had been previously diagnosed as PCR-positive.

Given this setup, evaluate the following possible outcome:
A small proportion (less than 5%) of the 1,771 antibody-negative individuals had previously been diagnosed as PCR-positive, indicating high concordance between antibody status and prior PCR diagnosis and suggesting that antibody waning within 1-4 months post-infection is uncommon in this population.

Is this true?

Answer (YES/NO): YES